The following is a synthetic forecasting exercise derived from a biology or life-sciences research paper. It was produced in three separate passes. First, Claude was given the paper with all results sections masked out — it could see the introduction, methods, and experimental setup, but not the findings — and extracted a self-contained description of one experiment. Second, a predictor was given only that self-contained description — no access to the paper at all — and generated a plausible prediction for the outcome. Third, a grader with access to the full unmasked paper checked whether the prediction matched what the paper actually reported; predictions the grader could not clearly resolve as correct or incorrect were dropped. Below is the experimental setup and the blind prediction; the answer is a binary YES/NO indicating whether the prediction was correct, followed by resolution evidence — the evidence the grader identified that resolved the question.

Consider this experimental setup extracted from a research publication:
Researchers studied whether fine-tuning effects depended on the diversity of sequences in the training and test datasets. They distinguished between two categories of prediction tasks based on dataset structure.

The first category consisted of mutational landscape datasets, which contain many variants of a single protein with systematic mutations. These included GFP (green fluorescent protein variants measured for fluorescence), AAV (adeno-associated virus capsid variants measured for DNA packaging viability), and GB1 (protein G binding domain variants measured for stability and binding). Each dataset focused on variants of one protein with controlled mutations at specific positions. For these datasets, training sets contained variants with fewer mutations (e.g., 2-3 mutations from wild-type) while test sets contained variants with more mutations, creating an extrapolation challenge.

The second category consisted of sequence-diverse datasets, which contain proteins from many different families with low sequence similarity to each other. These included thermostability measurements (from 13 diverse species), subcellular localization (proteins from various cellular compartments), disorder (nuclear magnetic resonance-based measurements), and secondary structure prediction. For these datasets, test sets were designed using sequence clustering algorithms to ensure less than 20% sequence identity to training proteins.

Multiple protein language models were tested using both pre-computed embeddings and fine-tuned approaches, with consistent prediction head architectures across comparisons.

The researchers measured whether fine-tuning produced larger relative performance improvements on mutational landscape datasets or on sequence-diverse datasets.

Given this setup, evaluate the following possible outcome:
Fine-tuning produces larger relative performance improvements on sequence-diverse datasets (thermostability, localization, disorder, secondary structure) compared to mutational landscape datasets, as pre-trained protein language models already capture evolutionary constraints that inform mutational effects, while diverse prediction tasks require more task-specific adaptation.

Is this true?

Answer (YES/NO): NO